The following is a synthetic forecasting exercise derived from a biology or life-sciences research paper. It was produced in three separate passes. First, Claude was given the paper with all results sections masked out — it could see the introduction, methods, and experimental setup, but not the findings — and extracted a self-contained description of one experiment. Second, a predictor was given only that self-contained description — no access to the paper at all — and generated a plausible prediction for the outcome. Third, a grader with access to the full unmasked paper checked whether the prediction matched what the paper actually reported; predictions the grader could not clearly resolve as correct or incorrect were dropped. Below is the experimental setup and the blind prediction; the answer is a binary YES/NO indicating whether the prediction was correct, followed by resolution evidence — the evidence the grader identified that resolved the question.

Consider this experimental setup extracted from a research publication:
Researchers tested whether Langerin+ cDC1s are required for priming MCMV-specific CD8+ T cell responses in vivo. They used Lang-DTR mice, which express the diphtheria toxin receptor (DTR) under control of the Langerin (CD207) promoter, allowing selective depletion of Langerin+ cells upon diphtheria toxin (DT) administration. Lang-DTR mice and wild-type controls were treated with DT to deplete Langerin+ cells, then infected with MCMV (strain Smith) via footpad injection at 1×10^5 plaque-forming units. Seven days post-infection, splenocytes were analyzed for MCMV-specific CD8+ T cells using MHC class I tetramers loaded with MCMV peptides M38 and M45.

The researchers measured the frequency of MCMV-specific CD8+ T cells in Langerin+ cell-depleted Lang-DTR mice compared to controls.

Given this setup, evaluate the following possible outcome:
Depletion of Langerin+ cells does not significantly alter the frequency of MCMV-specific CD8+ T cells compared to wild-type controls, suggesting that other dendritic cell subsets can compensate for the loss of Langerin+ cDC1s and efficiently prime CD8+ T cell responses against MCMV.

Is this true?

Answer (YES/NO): NO